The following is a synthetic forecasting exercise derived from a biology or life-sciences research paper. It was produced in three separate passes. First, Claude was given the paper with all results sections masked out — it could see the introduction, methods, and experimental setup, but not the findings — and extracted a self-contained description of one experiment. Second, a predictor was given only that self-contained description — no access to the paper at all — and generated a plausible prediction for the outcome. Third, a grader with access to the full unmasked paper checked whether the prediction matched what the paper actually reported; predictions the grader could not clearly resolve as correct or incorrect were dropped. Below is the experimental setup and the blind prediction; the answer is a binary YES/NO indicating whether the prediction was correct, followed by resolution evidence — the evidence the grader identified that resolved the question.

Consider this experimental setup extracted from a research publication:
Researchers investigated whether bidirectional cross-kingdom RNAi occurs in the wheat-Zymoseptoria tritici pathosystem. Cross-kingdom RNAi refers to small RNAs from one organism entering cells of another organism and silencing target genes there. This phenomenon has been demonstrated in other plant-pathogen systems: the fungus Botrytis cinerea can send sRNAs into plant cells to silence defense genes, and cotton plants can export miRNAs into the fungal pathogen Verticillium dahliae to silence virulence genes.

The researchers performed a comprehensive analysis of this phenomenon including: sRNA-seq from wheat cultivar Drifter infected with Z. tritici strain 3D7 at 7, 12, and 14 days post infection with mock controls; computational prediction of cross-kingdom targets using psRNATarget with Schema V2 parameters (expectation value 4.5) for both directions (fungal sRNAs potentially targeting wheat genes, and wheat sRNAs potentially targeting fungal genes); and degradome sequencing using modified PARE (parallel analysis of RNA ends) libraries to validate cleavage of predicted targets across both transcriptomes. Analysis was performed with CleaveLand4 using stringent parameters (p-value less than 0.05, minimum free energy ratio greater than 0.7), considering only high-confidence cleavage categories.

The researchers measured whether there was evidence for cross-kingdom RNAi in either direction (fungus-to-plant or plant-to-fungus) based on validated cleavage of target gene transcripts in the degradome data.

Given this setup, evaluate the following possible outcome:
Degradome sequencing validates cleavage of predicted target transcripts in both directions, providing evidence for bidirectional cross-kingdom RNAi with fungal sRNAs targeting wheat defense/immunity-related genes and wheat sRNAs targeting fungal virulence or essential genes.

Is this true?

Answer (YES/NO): NO